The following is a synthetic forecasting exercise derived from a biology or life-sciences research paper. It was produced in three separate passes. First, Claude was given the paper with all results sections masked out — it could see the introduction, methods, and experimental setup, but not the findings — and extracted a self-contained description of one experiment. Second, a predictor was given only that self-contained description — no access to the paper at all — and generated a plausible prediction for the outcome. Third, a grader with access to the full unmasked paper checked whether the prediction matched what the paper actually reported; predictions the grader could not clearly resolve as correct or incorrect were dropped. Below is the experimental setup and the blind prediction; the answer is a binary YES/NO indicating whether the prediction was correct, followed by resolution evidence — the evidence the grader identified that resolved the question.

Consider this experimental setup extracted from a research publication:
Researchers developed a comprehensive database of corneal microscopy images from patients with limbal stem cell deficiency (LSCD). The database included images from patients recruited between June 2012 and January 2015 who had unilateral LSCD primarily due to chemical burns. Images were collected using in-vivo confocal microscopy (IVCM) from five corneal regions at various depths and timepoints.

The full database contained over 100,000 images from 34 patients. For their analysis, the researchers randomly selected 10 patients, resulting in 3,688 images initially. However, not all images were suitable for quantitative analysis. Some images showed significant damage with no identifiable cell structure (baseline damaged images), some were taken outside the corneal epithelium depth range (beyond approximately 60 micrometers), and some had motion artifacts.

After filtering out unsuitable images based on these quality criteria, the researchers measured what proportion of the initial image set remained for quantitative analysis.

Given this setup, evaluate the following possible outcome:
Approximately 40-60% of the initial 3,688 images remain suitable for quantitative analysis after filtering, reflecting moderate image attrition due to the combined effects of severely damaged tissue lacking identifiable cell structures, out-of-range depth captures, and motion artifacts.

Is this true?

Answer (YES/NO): YES